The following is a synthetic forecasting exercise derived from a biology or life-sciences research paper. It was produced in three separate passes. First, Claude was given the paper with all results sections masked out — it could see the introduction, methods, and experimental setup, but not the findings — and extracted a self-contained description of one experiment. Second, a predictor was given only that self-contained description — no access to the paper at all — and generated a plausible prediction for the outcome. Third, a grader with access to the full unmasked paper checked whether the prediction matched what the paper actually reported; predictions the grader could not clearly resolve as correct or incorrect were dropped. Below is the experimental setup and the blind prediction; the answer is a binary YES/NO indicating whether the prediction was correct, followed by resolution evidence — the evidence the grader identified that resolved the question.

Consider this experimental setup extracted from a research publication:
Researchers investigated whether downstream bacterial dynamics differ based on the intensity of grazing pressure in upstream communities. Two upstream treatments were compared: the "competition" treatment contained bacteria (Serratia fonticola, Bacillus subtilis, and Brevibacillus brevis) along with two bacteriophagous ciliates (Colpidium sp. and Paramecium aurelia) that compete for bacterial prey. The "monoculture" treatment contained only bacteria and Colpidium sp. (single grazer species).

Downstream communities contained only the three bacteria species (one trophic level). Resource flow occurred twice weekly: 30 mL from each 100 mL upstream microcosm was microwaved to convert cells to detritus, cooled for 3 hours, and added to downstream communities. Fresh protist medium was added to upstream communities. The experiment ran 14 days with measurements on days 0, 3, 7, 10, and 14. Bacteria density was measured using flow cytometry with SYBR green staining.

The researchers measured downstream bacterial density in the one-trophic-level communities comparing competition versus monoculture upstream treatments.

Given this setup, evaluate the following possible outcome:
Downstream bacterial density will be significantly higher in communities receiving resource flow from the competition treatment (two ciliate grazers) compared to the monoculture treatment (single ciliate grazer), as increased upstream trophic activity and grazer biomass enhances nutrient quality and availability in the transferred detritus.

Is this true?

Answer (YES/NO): NO